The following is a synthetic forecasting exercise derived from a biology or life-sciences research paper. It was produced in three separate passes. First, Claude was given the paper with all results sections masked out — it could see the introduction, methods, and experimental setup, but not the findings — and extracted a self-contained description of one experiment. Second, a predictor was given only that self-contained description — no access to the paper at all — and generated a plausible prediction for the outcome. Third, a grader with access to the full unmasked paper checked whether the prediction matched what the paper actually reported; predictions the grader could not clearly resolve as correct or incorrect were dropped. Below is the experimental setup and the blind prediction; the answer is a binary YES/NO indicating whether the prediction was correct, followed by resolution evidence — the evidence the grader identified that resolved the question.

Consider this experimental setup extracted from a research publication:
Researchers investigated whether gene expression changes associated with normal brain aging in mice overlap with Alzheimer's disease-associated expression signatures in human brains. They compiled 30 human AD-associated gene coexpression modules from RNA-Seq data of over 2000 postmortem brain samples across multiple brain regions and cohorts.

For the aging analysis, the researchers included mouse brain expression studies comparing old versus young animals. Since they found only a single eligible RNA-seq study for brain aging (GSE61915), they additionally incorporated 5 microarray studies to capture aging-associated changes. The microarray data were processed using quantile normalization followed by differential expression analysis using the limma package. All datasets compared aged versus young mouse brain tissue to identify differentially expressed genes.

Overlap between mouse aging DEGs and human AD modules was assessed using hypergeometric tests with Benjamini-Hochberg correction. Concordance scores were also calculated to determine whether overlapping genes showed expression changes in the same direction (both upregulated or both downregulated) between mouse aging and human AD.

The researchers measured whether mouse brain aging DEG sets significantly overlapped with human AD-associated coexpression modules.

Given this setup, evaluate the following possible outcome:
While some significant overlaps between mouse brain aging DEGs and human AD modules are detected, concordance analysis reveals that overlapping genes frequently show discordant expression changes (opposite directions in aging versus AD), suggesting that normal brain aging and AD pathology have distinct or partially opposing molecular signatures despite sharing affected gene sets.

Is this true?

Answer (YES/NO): NO